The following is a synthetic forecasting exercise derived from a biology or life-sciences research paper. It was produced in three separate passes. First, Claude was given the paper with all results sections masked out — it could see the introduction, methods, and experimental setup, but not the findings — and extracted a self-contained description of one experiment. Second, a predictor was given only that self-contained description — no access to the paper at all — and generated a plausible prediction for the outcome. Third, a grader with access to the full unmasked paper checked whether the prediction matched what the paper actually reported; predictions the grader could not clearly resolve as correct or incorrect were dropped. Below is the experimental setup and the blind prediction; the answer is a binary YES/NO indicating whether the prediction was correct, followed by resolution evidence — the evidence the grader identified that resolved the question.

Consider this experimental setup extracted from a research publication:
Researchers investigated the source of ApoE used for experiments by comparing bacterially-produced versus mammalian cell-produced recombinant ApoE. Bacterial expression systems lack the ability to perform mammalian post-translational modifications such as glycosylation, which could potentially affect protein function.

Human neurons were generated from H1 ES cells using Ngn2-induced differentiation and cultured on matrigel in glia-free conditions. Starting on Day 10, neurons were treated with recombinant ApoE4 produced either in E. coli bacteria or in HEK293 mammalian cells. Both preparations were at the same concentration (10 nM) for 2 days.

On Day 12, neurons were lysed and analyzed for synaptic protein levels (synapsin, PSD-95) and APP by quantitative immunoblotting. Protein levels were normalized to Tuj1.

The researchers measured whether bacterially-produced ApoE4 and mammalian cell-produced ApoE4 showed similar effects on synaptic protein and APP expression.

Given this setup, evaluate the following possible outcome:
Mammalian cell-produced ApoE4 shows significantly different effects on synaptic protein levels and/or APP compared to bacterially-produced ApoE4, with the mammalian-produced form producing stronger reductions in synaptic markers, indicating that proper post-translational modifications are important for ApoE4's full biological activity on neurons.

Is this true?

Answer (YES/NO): NO